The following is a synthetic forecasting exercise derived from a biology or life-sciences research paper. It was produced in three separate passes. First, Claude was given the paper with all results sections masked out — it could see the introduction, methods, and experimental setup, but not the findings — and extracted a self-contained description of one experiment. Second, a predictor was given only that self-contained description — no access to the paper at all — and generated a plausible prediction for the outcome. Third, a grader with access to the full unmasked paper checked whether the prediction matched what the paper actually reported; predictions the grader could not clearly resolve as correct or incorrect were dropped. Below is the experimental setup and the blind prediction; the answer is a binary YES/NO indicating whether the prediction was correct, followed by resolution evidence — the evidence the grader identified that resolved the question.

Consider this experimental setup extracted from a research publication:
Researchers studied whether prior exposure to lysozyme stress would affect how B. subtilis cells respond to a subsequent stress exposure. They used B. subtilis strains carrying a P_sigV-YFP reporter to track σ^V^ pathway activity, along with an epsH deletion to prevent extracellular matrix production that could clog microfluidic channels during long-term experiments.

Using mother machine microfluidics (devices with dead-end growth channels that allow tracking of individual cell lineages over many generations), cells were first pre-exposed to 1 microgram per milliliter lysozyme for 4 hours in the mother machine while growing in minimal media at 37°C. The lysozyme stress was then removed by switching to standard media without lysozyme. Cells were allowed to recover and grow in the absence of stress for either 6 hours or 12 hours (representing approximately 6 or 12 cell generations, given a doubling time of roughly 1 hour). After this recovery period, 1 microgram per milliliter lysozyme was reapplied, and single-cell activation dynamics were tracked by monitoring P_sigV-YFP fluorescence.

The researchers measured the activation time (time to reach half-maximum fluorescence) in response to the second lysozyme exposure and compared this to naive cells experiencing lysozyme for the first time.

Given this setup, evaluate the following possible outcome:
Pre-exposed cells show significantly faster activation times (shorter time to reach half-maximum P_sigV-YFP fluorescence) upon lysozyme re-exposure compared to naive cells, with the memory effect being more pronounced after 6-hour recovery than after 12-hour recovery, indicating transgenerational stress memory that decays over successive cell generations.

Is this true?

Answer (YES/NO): YES